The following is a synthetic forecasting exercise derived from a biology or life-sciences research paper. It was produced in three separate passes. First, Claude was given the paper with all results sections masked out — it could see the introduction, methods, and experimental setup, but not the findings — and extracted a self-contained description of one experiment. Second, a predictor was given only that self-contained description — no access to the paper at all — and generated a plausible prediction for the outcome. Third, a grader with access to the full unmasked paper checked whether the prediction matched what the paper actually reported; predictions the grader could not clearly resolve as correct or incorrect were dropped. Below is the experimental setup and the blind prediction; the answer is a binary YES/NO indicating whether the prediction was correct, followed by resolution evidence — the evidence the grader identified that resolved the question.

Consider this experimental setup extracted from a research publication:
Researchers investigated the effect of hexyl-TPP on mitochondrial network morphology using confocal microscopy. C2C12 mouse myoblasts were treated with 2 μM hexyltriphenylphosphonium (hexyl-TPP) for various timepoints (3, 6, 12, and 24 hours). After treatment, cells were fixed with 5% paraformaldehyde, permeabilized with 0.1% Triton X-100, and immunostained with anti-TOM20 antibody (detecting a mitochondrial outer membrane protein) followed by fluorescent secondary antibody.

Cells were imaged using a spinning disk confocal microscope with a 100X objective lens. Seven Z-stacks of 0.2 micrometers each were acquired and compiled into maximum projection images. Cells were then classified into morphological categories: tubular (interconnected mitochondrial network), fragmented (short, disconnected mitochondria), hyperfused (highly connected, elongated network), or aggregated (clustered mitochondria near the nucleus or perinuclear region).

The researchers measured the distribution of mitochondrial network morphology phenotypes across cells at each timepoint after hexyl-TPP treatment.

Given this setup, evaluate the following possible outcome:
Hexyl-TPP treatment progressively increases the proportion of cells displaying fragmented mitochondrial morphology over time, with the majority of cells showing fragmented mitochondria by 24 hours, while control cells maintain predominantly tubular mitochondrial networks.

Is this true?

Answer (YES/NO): NO